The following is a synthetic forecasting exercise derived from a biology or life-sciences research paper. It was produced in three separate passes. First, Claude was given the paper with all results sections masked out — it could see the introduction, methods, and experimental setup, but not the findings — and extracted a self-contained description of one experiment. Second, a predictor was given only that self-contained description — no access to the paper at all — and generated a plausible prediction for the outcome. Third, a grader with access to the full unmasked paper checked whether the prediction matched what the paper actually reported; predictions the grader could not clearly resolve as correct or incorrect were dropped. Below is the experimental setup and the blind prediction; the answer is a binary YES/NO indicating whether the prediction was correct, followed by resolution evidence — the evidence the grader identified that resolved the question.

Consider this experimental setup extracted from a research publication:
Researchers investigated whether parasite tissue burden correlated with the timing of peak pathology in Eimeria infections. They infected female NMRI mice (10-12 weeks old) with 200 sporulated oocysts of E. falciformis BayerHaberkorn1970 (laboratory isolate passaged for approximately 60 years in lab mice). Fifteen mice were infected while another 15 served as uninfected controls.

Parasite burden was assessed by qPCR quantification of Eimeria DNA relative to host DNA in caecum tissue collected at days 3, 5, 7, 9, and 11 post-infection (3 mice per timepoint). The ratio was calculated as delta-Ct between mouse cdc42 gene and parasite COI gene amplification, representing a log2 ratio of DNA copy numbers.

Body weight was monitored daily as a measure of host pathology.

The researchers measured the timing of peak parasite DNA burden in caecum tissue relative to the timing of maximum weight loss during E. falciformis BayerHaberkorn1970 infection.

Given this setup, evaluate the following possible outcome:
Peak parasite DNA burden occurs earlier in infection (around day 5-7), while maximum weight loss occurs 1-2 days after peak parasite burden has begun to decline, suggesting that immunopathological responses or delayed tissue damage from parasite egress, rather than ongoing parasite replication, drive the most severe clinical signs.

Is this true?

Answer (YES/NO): YES